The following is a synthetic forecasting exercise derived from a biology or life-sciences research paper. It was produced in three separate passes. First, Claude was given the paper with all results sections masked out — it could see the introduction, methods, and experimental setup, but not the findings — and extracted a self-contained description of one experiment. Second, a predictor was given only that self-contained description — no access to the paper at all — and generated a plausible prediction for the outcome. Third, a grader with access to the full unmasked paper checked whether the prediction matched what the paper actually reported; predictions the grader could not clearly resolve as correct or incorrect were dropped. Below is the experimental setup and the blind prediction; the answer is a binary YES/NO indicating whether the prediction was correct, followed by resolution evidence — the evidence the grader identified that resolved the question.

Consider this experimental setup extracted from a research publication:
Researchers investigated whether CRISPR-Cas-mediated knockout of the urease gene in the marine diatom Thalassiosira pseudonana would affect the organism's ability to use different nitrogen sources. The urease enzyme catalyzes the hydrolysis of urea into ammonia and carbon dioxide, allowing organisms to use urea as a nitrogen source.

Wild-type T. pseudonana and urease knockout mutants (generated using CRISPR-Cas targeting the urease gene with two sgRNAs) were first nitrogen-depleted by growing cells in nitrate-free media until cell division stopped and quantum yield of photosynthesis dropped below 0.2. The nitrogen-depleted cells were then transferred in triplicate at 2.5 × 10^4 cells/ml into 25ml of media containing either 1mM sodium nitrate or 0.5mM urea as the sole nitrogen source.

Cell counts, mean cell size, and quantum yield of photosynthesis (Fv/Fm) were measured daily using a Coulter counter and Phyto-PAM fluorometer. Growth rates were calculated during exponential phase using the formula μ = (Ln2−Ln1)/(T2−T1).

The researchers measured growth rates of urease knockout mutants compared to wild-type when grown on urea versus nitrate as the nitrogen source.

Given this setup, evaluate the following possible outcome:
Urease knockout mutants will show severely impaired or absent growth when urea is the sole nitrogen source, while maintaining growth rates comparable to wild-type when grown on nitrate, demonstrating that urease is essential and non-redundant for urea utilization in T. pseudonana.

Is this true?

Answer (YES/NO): NO